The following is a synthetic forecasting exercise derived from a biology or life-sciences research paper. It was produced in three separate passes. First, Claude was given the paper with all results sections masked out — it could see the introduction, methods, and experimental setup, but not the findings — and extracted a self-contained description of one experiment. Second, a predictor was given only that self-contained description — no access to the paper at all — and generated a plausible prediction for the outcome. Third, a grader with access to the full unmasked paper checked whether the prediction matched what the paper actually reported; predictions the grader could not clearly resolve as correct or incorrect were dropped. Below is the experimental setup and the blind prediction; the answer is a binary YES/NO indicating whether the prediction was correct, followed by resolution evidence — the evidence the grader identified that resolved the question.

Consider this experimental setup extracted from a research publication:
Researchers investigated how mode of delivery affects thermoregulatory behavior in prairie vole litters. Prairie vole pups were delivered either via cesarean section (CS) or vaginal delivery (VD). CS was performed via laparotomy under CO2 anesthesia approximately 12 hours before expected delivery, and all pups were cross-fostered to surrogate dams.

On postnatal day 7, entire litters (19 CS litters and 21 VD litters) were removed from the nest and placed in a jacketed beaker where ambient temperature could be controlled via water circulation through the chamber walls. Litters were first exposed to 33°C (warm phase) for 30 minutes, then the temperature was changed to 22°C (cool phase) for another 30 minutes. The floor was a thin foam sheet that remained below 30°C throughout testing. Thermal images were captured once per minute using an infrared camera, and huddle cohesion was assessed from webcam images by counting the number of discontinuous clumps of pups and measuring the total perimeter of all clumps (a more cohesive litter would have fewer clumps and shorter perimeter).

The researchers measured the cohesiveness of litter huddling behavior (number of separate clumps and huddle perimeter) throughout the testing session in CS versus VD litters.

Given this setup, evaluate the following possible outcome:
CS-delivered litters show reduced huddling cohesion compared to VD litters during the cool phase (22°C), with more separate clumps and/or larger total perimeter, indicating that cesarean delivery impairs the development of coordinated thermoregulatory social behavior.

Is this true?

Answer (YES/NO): NO